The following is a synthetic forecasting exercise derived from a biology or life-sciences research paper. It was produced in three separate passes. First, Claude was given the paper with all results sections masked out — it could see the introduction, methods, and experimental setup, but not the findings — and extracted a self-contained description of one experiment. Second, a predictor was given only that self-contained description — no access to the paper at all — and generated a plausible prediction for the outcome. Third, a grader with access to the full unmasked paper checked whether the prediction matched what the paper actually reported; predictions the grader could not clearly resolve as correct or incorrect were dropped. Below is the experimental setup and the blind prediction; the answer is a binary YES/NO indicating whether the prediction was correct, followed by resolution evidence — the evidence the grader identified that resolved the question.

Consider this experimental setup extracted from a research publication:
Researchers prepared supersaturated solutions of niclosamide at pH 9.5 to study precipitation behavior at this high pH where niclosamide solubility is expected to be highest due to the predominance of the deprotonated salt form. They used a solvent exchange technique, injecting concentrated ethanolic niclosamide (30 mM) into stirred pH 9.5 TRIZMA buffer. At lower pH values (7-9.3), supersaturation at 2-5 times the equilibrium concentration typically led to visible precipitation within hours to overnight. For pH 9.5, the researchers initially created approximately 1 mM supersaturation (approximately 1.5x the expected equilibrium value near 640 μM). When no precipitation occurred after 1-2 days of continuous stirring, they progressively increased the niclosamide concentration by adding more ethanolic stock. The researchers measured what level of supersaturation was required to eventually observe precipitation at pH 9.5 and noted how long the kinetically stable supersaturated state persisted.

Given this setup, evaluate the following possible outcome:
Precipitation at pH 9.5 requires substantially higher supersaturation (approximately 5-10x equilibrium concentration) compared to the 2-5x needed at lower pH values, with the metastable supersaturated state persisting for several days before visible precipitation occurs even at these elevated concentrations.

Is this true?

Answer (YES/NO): NO